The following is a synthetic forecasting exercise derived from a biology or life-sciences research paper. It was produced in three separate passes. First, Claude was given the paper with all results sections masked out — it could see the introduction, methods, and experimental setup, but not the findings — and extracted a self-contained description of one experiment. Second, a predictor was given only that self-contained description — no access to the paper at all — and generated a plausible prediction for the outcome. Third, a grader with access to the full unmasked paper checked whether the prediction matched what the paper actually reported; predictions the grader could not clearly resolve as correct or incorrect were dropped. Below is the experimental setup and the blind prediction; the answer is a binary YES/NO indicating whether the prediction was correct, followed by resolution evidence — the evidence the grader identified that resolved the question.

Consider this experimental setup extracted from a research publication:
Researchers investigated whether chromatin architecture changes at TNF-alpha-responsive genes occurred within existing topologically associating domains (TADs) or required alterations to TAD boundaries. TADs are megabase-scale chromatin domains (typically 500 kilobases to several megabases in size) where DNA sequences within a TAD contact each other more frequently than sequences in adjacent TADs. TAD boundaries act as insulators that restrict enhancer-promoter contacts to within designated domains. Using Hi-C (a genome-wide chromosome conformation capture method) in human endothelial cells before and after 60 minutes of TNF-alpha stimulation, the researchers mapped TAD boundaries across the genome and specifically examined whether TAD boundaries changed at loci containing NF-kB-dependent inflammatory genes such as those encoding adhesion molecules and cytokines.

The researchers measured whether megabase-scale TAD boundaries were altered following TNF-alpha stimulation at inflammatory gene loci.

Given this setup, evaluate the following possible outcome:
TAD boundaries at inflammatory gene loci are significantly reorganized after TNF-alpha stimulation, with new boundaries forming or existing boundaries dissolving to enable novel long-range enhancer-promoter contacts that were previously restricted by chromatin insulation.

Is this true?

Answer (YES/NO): NO